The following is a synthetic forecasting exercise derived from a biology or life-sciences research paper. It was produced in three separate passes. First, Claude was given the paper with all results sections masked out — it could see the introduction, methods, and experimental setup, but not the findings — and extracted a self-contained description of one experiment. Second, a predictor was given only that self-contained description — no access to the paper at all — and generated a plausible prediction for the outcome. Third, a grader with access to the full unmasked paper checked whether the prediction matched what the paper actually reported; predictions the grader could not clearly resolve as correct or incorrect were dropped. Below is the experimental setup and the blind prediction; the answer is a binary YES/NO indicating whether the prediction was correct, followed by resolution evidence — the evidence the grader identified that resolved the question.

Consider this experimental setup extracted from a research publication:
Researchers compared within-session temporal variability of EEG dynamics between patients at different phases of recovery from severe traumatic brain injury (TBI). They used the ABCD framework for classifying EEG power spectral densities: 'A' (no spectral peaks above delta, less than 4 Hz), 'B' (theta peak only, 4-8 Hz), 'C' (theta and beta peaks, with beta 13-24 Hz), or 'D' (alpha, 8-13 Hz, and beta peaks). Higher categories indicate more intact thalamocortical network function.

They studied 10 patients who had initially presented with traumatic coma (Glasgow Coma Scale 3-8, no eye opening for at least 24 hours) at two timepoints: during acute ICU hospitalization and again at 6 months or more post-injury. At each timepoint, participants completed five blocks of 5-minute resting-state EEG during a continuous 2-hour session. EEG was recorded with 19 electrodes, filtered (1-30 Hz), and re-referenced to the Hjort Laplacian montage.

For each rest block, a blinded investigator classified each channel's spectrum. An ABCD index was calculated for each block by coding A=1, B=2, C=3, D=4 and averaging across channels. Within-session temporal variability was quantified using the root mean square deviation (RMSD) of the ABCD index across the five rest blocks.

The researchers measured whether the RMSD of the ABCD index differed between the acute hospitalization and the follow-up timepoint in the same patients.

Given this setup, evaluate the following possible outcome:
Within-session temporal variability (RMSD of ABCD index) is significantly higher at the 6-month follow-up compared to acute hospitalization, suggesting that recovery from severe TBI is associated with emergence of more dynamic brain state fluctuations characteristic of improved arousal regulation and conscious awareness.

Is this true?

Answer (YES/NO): NO